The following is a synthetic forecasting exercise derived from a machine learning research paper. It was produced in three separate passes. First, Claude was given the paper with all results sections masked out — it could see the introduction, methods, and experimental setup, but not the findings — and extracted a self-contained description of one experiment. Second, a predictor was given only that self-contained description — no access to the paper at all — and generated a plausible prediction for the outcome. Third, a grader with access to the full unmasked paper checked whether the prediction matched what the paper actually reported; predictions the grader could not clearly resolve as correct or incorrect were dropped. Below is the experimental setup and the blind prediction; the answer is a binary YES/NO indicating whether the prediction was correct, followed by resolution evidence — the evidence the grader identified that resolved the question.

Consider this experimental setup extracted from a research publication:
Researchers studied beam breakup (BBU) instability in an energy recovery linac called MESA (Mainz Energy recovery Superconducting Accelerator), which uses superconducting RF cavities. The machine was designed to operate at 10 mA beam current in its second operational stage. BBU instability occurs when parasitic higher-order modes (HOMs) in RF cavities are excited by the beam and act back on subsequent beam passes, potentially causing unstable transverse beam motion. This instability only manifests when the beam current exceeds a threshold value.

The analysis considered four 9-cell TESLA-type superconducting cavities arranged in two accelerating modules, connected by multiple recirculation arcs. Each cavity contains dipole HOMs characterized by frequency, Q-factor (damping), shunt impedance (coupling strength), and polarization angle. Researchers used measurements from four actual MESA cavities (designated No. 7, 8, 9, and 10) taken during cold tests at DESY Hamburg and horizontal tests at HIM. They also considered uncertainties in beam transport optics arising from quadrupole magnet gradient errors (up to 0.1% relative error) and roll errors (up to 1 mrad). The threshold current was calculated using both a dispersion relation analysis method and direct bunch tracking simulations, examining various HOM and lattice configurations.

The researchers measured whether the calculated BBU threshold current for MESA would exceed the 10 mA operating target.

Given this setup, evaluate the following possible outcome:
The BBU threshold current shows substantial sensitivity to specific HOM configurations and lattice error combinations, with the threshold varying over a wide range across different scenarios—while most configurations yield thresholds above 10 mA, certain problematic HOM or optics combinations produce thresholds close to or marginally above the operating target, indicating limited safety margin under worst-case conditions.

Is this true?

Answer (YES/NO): NO